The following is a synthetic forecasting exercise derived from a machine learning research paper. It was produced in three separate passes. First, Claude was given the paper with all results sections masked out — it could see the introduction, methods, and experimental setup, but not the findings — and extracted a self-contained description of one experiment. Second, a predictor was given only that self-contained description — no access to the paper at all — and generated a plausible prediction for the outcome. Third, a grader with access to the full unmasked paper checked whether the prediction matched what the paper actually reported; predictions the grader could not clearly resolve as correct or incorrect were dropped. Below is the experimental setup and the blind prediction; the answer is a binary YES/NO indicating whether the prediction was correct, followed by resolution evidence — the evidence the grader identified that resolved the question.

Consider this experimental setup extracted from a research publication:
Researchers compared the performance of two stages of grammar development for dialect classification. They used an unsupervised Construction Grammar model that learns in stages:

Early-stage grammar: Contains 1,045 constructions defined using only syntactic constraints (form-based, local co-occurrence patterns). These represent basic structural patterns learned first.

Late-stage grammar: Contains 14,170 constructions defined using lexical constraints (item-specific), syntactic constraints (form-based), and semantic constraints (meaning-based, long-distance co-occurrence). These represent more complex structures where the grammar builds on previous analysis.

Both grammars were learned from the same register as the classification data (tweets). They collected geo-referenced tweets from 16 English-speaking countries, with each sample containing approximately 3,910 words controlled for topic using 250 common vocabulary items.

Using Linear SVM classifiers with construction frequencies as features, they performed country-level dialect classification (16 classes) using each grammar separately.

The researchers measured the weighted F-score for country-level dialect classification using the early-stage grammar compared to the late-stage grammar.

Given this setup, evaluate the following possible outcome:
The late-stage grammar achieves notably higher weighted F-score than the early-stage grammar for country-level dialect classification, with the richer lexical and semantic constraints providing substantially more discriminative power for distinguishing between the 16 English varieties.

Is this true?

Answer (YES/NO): YES